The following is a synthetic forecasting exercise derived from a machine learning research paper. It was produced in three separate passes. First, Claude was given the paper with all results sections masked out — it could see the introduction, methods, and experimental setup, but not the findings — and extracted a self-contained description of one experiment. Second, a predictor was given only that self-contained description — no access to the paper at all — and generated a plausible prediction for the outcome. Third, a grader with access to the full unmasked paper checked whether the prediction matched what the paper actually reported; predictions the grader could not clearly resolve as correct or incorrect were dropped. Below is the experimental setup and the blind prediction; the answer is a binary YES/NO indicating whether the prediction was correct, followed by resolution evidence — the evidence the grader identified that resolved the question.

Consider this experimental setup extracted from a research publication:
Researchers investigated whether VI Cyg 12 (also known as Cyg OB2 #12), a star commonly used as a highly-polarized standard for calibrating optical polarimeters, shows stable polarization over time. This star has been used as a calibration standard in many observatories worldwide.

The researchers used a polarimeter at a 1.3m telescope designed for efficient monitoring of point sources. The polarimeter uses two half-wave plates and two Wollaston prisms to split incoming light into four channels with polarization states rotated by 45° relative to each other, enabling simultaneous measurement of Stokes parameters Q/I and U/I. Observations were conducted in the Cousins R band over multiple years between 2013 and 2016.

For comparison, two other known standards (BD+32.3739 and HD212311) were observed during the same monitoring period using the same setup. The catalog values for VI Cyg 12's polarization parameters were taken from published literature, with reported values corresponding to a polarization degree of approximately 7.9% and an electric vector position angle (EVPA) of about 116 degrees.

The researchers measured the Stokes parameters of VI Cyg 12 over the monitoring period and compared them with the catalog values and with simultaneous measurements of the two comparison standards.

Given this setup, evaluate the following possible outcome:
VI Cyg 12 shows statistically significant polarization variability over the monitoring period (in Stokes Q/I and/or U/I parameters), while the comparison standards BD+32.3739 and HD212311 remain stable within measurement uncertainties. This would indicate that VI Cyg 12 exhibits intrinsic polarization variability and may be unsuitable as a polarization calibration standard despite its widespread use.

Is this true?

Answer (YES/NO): YES